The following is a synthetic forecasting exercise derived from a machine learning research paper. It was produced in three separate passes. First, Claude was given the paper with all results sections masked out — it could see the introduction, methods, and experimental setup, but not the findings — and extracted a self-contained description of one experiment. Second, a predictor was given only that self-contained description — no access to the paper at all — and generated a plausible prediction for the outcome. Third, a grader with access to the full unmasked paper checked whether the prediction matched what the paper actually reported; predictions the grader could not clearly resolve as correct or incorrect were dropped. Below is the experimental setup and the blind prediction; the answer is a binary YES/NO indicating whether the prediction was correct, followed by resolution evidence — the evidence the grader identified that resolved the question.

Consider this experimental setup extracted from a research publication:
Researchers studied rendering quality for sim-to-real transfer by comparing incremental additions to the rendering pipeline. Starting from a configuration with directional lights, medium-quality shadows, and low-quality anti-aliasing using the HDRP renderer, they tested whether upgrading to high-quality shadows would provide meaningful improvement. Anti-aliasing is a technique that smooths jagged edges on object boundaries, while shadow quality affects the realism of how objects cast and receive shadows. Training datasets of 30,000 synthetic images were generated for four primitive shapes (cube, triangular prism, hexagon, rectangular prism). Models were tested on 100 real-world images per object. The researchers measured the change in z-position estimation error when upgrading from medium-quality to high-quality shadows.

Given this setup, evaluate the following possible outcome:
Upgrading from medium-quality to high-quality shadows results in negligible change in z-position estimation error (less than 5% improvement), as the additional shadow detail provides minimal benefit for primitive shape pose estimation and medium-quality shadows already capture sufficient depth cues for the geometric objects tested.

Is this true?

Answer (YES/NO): NO